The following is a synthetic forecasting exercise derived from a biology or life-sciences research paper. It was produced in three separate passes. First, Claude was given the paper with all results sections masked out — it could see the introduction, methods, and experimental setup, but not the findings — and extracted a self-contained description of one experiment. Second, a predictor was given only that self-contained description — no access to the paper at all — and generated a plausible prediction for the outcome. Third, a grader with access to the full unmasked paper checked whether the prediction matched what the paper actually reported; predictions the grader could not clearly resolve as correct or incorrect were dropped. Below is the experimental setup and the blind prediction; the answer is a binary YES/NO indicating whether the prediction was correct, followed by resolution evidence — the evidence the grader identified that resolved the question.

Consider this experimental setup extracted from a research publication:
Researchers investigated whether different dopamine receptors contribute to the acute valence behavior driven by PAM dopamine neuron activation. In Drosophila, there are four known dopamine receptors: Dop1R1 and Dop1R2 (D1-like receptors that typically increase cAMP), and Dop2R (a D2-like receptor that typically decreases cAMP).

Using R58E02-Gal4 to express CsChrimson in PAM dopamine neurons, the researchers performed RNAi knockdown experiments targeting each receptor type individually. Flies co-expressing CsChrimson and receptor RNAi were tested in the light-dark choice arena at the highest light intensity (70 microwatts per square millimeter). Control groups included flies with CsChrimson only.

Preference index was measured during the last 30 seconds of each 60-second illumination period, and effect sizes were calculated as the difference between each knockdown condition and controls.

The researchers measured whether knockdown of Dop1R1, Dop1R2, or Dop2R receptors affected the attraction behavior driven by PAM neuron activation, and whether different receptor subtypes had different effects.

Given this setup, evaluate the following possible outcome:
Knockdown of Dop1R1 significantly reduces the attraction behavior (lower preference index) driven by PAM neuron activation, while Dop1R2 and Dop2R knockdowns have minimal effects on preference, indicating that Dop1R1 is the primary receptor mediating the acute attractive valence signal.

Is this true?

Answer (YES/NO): NO